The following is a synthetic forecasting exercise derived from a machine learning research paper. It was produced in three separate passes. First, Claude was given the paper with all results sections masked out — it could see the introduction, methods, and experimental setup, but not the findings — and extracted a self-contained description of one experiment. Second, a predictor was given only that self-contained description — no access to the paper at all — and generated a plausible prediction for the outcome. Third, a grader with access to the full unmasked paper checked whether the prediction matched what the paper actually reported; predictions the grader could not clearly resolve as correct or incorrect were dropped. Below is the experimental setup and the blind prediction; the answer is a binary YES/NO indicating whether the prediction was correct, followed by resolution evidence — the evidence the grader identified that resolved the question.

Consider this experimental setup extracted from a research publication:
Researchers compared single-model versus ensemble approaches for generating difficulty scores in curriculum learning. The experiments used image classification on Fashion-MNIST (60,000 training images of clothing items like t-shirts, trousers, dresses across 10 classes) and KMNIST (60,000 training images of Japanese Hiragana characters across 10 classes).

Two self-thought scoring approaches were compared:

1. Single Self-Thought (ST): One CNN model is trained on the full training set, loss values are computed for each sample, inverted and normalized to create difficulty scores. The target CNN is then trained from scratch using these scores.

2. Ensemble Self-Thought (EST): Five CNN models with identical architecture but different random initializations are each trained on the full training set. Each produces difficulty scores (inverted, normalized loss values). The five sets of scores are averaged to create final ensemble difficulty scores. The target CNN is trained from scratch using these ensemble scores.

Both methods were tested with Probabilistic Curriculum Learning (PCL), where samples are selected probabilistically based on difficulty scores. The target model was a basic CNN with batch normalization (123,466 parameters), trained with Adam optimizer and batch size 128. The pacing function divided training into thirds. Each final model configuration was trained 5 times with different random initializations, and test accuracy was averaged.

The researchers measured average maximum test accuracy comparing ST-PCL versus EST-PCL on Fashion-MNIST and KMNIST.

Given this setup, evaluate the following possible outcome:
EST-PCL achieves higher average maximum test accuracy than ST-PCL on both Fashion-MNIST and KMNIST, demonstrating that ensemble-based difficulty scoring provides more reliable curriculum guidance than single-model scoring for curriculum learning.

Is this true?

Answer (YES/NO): NO